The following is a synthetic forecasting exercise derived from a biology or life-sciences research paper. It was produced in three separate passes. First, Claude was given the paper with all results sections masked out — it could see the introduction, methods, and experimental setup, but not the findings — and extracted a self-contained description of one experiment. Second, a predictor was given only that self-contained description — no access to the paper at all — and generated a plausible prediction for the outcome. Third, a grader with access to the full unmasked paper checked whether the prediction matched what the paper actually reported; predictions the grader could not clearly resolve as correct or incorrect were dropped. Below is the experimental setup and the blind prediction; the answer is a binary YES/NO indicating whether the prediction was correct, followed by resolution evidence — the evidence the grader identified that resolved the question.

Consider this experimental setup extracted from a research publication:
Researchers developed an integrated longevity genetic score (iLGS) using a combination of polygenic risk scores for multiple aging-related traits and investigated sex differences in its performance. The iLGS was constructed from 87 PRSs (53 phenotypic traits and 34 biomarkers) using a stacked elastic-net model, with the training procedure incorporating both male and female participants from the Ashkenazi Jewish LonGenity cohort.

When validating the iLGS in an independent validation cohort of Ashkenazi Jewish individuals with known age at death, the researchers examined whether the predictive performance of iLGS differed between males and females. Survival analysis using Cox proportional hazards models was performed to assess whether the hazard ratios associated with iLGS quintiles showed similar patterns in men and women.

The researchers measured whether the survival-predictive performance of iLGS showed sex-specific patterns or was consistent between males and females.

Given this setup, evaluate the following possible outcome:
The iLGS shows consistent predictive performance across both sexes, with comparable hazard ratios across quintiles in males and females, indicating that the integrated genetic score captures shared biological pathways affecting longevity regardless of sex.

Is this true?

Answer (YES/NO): YES